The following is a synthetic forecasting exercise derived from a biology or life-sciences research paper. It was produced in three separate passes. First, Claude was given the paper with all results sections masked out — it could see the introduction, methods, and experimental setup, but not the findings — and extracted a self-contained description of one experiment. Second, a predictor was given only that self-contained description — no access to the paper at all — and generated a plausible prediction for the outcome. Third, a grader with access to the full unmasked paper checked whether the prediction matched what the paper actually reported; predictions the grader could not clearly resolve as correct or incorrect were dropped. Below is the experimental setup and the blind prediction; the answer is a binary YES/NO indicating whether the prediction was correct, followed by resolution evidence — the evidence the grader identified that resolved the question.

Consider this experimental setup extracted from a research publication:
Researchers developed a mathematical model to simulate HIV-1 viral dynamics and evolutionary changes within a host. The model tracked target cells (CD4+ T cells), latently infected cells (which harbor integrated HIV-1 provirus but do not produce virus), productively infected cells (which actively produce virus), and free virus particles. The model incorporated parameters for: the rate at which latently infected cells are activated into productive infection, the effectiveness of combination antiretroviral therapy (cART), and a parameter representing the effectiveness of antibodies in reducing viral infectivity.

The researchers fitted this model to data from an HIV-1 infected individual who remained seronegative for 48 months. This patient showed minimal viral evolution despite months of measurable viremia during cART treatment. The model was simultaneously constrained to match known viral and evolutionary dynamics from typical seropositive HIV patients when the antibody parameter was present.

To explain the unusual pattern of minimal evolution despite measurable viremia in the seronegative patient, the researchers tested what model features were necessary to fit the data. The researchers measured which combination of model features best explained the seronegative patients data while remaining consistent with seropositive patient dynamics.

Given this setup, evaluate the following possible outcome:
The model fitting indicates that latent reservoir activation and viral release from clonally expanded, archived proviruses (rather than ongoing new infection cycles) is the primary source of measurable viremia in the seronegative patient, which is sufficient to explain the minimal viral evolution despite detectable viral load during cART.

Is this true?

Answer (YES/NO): YES